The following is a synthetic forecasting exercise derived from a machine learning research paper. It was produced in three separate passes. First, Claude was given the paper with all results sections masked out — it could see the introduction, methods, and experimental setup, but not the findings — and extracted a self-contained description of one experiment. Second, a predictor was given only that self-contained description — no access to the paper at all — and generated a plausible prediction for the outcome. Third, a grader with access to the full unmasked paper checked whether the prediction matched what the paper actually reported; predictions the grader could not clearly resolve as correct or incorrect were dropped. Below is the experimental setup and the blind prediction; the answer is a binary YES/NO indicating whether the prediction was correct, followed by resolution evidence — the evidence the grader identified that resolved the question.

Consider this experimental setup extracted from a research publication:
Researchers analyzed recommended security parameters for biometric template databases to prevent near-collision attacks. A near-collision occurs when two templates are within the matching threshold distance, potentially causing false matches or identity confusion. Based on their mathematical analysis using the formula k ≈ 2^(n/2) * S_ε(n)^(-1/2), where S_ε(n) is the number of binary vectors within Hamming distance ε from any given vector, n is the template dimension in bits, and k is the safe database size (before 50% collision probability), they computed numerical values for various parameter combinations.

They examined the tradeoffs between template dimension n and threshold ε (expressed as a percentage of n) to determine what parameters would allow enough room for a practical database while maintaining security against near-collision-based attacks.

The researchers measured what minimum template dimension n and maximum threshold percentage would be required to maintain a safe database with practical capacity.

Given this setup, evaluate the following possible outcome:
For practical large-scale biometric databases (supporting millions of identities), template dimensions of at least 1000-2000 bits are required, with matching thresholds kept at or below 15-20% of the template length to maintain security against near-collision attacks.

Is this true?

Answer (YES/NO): NO